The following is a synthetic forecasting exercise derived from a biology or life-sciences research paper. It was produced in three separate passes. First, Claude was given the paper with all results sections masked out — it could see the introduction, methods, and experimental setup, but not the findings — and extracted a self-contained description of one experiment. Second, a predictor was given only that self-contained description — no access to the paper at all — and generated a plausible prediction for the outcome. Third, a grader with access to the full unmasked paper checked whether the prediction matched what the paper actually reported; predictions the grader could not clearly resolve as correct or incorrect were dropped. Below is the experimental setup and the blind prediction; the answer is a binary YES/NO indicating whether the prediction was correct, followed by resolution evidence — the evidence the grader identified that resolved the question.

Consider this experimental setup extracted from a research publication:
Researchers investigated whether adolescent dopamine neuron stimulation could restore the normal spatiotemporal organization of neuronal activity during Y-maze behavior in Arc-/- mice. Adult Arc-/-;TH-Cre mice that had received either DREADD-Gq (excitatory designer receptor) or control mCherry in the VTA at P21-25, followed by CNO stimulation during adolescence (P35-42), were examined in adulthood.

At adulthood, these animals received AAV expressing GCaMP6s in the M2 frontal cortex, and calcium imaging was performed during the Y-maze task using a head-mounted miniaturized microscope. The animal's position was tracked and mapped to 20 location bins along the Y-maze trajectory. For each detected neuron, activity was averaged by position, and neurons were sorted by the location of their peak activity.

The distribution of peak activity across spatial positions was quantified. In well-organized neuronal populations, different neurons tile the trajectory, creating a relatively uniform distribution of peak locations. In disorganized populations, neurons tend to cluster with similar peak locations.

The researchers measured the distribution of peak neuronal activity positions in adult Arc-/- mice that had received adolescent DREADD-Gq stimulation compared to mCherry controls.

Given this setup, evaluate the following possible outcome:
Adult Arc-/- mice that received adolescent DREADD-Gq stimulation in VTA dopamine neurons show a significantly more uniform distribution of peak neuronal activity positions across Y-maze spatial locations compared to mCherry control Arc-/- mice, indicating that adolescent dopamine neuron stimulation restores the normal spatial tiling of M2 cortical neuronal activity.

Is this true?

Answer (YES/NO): NO